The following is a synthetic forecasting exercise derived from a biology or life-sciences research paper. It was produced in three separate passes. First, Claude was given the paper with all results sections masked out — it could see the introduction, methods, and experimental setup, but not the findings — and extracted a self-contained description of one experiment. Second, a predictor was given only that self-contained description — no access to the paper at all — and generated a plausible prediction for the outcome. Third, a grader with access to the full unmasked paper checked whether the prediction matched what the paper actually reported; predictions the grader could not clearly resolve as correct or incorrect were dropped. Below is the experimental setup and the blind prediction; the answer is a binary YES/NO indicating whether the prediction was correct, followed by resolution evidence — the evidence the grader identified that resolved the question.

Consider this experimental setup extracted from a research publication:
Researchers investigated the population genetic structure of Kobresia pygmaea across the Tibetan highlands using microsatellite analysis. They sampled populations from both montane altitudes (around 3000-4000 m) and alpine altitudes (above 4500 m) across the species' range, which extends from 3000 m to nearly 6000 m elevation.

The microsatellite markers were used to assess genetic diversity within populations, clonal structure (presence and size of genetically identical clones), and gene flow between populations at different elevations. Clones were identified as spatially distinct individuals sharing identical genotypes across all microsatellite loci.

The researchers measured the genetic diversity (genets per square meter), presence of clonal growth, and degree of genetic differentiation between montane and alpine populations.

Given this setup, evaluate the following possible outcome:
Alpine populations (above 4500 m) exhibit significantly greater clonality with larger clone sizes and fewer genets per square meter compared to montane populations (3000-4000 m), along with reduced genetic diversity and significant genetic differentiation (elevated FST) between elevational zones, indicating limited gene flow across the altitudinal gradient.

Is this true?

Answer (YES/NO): NO